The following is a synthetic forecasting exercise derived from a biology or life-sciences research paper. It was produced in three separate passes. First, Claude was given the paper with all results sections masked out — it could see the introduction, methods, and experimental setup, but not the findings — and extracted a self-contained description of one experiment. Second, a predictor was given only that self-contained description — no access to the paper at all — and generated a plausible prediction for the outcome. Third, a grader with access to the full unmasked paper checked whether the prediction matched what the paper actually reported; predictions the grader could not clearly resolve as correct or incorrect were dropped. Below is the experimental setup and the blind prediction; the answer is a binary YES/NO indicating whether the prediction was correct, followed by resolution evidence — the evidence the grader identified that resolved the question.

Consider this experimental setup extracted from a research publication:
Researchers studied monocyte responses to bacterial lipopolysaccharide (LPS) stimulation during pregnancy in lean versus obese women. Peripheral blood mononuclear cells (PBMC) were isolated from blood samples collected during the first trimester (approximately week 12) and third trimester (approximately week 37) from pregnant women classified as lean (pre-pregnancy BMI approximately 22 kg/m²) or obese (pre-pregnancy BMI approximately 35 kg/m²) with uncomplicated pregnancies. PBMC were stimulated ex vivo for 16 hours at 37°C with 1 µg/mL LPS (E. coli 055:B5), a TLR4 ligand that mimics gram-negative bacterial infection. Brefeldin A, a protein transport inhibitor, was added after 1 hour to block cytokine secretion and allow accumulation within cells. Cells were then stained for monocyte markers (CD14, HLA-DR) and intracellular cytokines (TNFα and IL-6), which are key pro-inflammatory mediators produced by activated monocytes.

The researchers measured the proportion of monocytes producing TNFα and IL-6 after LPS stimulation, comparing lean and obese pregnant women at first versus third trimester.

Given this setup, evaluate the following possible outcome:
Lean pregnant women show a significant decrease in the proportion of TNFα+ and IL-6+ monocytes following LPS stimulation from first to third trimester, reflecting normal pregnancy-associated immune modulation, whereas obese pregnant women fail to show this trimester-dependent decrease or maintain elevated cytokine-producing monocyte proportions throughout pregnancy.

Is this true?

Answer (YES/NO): NO